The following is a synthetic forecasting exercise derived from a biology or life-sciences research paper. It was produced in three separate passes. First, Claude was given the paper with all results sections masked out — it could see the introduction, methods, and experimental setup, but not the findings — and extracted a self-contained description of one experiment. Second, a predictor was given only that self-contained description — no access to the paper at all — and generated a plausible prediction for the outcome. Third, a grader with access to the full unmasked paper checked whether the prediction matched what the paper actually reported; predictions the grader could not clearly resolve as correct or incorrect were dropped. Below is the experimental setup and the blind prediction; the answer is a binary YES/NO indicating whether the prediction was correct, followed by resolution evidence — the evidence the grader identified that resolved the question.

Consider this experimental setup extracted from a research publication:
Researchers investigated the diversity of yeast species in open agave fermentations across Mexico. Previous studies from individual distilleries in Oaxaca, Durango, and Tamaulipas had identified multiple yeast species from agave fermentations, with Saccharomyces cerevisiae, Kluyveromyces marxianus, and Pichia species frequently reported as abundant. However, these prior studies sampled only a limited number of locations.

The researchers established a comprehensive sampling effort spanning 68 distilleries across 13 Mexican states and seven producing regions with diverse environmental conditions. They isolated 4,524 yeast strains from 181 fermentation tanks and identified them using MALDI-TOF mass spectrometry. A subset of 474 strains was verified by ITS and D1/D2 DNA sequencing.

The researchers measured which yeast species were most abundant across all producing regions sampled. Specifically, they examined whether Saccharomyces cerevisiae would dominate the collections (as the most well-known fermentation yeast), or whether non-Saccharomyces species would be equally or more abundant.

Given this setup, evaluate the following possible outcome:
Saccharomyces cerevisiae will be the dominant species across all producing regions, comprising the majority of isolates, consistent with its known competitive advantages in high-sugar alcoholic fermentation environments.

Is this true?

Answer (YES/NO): YES